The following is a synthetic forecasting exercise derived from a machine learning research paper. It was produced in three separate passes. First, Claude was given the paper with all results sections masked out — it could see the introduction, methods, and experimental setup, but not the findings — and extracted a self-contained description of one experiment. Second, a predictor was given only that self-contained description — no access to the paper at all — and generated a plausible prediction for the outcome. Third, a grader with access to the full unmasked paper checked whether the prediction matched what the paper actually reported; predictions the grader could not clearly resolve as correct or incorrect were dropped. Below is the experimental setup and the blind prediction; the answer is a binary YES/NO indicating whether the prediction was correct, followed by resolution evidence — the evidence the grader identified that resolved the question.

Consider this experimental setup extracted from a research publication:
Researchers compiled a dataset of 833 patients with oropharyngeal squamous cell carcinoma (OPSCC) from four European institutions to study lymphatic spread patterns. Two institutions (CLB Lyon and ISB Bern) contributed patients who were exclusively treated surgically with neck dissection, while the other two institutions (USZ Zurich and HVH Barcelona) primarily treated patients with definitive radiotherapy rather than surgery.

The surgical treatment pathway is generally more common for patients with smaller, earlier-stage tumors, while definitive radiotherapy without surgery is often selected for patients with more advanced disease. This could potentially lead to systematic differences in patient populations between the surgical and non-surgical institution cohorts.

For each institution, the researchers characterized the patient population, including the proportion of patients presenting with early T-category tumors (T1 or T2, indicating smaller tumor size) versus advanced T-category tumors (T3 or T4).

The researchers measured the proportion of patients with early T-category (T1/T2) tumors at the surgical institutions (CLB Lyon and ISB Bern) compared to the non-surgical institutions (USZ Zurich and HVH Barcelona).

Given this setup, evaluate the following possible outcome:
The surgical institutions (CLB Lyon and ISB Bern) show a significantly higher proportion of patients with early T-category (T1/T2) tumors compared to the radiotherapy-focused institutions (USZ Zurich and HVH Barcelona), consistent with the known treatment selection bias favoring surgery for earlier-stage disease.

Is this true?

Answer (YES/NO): YES